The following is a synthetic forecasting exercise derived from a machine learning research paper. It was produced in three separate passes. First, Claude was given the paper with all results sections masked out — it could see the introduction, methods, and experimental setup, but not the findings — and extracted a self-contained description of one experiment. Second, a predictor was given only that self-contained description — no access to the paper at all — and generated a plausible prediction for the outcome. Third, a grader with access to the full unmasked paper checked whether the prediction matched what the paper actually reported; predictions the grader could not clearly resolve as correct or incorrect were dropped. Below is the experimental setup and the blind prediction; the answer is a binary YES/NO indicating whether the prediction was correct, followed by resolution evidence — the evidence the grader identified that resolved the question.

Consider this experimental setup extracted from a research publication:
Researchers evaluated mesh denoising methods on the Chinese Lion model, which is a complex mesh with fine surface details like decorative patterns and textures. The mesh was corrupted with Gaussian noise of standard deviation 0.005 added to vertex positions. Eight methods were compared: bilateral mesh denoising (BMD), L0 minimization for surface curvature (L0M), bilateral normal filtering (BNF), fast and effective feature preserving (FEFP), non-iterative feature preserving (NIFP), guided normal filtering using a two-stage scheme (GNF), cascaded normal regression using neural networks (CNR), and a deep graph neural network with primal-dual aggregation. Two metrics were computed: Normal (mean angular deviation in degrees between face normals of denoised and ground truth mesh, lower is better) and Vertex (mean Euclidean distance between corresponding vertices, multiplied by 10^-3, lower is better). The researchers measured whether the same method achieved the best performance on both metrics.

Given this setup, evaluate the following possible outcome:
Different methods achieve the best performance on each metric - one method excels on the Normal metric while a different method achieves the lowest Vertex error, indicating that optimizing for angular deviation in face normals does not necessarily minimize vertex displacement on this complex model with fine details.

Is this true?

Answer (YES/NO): YES